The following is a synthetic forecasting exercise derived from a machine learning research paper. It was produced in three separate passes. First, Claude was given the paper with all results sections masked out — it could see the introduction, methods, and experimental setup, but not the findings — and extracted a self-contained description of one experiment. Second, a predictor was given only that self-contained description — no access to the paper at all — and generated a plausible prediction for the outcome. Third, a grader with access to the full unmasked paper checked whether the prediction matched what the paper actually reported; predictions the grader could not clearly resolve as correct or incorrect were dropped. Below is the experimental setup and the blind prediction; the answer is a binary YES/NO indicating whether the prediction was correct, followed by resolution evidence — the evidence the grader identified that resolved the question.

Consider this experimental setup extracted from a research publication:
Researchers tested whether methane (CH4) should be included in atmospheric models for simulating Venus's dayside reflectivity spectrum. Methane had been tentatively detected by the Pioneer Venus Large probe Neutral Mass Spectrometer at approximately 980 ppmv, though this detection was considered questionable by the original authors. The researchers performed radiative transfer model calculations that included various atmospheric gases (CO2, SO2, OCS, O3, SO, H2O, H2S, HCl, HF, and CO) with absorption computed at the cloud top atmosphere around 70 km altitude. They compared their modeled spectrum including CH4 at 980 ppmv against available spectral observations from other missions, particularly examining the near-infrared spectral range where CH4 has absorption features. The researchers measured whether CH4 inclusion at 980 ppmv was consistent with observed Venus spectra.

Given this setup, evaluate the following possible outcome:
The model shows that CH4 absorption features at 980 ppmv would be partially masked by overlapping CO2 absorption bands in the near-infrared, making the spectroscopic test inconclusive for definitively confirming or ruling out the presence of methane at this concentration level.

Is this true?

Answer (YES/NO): NO